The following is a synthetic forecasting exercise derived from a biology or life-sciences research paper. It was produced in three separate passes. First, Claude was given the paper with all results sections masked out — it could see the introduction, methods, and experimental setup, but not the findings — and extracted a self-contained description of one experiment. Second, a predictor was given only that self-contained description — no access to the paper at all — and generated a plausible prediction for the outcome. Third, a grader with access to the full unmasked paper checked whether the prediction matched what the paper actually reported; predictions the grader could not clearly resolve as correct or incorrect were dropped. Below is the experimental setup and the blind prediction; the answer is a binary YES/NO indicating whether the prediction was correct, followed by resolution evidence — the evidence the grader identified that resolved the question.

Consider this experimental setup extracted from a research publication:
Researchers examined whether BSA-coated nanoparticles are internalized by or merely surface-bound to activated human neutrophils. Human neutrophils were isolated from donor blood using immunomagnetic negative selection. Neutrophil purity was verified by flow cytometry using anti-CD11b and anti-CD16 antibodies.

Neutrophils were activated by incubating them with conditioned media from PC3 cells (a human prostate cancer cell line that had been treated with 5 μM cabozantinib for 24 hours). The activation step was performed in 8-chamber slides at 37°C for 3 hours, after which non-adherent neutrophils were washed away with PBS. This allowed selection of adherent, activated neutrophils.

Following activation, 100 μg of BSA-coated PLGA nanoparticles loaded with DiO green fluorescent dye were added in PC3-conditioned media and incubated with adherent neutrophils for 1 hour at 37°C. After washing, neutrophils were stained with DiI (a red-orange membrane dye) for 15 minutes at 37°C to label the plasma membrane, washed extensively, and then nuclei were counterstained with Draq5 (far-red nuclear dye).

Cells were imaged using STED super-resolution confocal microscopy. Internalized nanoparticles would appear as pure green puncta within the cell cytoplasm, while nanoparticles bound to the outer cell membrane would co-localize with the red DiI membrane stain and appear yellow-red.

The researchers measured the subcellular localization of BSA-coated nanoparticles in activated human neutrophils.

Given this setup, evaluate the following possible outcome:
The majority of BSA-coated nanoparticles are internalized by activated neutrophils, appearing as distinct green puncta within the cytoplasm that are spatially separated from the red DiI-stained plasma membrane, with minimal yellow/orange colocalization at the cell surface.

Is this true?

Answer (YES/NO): YES